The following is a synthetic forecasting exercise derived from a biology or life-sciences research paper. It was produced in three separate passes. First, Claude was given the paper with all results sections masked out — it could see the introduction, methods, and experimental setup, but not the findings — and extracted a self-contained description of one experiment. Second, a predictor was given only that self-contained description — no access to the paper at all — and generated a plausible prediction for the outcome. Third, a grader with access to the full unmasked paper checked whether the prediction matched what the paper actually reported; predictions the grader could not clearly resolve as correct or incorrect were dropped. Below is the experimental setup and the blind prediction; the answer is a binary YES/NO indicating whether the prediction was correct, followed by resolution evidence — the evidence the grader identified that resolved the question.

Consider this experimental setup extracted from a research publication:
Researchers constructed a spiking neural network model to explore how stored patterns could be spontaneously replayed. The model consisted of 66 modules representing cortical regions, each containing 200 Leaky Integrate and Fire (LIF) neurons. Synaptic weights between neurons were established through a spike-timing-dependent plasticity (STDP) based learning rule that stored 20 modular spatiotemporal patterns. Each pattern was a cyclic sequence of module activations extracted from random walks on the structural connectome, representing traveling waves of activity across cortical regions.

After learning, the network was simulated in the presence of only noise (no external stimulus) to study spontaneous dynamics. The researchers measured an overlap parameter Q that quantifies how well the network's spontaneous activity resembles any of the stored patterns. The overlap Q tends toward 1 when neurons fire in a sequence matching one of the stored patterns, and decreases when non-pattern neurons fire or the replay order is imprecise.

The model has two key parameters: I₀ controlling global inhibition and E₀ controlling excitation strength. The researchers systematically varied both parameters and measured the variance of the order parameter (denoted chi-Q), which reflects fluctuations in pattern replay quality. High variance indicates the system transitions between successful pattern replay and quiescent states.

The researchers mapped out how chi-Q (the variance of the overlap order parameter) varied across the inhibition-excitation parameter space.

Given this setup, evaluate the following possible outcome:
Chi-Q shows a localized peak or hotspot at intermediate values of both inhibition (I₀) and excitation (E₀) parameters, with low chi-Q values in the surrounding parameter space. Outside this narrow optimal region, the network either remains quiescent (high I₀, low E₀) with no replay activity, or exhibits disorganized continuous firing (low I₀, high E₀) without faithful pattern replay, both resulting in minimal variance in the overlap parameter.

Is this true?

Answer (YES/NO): NO